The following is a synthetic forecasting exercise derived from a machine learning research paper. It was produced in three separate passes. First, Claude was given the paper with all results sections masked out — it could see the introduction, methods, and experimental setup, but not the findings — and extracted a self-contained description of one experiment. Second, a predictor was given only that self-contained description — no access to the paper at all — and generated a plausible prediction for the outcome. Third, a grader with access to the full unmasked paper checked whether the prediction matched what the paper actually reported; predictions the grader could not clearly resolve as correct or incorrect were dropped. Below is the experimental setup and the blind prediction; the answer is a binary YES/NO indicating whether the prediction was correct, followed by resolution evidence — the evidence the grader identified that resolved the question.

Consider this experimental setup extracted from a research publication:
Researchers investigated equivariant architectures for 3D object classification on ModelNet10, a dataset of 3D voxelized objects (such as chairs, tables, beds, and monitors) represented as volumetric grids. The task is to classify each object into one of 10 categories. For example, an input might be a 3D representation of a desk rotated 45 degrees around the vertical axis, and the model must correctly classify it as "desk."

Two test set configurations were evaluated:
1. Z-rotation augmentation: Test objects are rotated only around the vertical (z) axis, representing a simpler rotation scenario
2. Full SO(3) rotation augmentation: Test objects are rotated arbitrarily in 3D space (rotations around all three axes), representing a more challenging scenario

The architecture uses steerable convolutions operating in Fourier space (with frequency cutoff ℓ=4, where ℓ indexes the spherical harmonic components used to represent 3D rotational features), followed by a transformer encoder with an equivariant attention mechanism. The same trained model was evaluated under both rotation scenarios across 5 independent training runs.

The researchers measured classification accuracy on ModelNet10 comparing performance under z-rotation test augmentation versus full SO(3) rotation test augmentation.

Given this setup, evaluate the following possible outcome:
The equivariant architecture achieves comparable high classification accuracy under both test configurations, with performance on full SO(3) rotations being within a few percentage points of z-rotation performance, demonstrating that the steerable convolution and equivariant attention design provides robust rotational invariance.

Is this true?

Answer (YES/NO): YES